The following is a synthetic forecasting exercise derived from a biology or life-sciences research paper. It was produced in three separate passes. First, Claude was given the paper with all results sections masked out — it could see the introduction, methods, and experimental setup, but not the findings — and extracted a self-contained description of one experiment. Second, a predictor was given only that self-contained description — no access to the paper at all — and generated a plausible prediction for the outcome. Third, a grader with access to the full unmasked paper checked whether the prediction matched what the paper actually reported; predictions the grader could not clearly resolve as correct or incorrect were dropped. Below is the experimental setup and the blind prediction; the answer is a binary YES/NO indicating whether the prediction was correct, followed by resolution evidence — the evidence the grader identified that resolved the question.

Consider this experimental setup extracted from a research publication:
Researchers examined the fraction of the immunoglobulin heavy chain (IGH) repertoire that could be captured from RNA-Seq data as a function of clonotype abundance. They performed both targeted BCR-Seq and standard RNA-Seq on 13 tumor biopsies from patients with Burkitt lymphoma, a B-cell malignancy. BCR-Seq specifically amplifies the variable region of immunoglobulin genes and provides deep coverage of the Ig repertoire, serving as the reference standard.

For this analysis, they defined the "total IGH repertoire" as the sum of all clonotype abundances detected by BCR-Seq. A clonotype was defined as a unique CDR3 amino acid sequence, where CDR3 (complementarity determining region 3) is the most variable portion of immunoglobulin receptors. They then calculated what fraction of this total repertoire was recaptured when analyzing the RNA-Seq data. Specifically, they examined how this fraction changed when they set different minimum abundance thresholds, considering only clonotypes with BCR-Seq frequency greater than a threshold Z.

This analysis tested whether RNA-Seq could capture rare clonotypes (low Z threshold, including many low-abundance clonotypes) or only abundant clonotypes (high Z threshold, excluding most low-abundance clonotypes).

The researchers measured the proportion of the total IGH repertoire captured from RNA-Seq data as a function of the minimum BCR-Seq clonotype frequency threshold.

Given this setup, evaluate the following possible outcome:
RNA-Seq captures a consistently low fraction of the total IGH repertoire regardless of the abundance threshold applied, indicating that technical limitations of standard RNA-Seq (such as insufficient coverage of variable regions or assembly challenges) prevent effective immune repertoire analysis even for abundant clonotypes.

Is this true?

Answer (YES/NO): NO